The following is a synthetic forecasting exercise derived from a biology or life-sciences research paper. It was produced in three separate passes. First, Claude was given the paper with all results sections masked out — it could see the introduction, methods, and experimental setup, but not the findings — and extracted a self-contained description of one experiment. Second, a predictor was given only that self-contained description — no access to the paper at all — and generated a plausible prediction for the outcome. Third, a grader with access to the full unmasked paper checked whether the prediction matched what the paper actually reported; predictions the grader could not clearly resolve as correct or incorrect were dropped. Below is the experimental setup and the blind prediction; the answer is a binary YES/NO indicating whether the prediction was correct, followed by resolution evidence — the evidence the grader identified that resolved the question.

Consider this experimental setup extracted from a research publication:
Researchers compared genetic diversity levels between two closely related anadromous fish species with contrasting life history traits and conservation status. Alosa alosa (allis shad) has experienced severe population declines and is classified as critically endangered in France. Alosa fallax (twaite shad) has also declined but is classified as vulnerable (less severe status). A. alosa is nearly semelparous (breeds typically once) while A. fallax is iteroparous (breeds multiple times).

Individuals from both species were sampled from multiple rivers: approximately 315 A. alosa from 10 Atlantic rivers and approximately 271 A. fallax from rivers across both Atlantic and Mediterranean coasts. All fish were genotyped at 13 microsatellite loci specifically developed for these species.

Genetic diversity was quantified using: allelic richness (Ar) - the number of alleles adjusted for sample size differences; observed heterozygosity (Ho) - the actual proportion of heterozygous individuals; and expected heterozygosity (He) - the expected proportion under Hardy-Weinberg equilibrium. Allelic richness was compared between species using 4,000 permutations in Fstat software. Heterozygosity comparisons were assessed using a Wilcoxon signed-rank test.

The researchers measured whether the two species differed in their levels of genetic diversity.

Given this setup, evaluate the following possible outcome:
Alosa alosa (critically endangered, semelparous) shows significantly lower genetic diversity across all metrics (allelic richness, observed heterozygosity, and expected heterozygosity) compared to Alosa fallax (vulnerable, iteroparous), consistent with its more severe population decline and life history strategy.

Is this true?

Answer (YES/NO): NO